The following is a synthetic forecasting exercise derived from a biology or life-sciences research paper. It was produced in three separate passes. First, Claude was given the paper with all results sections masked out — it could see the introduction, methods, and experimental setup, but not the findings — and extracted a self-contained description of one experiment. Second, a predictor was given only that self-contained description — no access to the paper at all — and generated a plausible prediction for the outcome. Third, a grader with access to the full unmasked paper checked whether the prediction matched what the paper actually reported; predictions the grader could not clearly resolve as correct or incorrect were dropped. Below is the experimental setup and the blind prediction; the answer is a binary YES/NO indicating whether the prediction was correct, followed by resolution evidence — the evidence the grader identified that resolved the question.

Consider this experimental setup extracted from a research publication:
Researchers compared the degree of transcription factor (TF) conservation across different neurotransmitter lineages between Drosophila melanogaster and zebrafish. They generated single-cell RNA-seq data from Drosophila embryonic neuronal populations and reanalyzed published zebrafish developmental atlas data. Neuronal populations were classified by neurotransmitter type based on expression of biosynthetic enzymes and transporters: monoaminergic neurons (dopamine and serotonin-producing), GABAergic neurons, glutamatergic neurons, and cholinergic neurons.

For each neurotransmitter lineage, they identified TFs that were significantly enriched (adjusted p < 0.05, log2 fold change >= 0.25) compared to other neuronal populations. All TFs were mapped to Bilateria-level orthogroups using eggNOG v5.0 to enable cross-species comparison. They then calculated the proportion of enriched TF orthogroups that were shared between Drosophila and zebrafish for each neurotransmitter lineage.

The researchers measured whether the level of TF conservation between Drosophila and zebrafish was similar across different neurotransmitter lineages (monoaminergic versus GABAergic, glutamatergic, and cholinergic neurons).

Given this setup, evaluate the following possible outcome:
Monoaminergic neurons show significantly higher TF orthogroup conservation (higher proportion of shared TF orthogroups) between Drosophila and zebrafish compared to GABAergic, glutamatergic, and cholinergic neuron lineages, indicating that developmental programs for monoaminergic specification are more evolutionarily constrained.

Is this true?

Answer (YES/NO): NO